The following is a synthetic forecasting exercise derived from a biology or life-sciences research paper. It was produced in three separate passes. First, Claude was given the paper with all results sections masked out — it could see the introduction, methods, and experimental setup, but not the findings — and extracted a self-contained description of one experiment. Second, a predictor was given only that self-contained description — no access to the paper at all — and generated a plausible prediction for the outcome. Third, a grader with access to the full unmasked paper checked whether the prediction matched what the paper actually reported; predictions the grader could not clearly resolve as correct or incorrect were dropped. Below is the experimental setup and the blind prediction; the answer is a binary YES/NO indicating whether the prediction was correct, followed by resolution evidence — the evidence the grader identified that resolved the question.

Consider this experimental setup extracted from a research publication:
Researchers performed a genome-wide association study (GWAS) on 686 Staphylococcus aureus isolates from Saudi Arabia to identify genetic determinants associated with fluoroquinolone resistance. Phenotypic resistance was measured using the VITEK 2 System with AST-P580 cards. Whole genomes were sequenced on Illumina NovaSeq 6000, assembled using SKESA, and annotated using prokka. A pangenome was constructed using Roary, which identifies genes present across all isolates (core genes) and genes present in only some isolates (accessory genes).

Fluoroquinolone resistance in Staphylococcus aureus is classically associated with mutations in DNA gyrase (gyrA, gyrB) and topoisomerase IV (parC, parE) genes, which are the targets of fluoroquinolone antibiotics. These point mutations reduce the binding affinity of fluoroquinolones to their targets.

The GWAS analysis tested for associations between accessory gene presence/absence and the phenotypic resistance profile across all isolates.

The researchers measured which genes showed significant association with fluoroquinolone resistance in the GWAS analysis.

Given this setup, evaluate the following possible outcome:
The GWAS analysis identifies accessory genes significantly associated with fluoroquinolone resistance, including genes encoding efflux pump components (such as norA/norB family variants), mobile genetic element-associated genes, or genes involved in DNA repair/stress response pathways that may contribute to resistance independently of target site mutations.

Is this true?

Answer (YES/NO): NO